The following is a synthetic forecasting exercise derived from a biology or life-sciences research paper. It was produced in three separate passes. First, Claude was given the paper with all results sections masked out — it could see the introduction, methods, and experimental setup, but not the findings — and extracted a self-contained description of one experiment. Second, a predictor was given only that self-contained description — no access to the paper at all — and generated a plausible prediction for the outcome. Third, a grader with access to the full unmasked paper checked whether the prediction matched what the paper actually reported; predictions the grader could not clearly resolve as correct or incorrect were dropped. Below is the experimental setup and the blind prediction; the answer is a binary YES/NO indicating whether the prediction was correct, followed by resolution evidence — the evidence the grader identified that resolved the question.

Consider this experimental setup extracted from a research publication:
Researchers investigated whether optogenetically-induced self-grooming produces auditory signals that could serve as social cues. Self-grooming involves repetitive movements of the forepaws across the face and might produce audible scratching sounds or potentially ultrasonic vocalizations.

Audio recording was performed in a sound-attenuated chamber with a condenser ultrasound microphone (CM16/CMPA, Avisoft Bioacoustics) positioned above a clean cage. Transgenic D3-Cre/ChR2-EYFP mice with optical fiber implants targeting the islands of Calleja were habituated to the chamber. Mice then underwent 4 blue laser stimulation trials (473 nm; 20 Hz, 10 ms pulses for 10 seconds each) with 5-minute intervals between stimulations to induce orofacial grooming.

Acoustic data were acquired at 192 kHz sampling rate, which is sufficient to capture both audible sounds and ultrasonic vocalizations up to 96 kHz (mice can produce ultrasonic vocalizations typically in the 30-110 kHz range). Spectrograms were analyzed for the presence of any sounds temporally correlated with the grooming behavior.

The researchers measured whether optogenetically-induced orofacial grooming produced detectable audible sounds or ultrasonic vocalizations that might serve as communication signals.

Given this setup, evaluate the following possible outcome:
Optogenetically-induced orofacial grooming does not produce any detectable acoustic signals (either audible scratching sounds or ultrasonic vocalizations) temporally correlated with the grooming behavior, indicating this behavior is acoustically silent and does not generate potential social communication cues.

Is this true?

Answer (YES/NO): NO